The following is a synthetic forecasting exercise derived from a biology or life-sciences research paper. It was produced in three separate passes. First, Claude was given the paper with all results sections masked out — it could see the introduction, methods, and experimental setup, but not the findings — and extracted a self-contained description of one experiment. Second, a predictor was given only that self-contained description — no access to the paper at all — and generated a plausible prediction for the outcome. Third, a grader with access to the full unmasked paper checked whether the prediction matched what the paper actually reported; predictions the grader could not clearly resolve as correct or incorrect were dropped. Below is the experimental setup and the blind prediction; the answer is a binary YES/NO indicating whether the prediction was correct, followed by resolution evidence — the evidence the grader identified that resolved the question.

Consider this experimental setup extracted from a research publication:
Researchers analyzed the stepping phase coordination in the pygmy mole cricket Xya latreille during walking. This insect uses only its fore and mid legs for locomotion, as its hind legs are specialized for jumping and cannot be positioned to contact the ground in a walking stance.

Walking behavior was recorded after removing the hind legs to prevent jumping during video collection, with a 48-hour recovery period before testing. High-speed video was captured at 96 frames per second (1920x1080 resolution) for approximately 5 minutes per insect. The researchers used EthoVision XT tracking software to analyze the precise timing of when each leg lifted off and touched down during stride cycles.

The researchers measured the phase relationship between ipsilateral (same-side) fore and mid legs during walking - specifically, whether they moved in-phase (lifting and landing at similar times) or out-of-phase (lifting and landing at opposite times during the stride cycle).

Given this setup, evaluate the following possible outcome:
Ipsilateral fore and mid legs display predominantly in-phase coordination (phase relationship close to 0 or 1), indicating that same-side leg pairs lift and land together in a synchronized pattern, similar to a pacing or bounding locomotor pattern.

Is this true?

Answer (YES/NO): NO